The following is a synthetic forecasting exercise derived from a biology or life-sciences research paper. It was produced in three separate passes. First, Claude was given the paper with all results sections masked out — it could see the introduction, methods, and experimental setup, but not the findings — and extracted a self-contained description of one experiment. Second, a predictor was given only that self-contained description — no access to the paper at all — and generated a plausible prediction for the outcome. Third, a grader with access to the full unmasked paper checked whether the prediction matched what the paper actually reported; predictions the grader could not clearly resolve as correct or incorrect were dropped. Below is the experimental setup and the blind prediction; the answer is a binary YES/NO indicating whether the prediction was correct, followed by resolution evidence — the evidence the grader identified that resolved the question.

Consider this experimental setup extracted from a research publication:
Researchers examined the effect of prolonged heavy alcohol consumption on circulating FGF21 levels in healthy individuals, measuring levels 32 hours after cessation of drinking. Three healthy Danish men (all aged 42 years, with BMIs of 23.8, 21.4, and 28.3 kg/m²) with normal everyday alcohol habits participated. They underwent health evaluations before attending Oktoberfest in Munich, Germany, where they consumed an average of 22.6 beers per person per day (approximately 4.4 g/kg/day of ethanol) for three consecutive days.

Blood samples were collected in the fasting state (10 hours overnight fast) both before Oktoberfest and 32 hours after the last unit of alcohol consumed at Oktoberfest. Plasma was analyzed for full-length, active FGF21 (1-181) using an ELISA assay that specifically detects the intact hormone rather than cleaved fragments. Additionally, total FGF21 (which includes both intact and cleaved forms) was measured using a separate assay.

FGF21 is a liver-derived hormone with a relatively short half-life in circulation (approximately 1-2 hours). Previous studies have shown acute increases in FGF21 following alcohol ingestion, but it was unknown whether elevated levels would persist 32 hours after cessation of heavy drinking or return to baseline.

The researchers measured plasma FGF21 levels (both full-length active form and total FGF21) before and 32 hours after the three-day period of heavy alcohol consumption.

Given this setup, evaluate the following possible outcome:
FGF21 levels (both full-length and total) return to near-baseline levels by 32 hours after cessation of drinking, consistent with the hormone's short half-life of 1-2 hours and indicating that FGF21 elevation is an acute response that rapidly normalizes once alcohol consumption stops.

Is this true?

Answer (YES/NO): NO